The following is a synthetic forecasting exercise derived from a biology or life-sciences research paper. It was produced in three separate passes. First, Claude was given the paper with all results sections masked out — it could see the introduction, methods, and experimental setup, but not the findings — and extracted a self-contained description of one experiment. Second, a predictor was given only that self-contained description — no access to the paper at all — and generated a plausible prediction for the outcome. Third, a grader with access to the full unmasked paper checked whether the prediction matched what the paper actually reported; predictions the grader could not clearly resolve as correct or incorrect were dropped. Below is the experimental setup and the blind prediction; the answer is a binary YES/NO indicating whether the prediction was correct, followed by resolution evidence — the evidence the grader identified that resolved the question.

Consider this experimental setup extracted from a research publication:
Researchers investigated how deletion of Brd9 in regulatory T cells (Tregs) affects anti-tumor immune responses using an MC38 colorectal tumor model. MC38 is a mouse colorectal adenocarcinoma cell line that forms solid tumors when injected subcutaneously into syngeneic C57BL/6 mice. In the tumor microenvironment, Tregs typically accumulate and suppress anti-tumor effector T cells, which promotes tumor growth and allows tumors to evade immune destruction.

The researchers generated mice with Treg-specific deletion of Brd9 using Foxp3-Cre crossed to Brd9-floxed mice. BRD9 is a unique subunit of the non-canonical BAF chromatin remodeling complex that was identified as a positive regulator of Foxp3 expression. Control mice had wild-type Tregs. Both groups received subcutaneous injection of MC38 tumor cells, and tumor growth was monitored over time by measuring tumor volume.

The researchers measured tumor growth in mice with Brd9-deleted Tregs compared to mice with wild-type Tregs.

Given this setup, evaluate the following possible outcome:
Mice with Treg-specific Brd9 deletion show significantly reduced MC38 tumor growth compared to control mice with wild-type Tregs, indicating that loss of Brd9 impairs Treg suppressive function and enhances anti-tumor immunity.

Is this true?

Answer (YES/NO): YES